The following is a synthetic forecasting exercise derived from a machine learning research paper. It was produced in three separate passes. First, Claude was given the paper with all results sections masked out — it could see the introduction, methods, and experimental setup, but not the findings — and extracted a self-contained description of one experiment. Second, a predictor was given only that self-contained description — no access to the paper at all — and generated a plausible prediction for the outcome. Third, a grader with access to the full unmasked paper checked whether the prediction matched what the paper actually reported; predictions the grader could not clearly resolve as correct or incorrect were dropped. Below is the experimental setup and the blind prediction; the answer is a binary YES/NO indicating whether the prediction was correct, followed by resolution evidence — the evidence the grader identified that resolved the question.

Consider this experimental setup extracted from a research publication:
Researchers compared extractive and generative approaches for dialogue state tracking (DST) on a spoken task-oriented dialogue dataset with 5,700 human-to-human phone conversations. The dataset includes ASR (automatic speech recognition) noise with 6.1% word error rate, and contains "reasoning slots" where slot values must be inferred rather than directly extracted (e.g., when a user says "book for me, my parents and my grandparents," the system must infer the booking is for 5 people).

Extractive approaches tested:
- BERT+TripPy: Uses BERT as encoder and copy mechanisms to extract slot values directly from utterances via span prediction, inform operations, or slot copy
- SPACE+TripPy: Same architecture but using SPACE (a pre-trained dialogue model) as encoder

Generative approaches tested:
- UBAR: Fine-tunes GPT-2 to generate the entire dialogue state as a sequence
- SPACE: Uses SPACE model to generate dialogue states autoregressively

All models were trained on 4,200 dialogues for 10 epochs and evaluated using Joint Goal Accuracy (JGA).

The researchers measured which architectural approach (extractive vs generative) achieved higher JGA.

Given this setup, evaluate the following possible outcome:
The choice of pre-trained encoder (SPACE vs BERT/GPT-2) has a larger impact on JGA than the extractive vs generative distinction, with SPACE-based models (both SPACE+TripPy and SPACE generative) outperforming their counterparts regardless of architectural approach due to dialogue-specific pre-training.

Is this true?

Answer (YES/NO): NO